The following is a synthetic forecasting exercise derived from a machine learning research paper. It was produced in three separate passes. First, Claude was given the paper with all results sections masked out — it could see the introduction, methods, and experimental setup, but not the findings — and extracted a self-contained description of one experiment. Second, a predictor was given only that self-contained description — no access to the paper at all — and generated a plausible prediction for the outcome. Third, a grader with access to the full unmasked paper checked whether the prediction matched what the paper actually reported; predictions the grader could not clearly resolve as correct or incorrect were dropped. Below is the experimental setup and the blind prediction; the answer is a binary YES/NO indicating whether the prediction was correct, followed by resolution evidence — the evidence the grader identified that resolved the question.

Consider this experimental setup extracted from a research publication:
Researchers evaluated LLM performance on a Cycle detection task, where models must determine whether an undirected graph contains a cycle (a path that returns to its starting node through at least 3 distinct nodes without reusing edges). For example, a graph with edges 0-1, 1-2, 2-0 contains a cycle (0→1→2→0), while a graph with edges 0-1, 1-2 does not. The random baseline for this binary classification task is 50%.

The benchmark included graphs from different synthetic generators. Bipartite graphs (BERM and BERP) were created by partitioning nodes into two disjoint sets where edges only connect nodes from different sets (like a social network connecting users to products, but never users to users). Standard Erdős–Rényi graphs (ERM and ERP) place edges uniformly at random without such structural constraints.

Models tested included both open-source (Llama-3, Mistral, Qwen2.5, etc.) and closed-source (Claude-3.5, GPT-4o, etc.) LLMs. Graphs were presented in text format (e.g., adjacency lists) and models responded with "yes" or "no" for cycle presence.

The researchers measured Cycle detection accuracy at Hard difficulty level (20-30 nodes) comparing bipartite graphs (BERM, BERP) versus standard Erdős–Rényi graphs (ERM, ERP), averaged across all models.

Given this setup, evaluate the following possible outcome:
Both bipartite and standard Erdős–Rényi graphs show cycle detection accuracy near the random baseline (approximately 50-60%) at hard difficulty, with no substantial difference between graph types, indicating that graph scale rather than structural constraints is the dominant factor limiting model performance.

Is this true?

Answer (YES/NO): NO